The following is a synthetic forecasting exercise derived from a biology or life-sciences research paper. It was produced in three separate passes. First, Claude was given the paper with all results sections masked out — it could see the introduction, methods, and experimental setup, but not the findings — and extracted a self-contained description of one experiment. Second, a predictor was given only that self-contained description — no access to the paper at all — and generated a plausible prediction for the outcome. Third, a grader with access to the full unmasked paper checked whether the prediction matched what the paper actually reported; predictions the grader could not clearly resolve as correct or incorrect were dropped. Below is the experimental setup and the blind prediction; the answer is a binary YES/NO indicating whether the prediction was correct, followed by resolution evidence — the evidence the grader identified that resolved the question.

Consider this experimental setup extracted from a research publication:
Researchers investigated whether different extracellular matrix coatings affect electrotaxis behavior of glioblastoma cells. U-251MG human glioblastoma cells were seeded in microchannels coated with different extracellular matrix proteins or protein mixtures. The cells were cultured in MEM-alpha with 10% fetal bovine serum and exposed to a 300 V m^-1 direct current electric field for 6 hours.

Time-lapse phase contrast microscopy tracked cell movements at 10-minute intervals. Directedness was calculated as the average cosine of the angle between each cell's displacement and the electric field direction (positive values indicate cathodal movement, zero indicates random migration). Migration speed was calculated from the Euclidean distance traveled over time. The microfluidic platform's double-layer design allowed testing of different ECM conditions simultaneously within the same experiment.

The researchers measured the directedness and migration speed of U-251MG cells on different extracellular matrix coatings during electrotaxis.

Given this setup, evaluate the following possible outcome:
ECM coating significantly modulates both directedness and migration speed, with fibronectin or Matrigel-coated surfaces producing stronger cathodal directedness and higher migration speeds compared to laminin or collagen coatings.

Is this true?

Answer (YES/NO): NO